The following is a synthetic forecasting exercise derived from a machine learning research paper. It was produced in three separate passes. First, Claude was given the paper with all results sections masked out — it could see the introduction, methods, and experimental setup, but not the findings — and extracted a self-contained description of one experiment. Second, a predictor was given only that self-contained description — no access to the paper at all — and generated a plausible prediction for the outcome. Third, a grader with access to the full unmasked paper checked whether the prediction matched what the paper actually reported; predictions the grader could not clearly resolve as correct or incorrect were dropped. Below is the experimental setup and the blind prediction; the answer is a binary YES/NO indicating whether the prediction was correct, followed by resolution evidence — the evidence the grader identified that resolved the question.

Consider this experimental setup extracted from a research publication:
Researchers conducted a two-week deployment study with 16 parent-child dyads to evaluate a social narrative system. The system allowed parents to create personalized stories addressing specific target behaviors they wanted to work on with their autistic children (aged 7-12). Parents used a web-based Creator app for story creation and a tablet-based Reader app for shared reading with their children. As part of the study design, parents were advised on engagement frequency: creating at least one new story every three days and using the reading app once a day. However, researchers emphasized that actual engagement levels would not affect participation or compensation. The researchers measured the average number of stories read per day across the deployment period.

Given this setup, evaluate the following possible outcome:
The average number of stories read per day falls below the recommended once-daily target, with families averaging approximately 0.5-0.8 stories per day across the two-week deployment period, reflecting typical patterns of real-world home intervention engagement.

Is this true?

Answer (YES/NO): NO